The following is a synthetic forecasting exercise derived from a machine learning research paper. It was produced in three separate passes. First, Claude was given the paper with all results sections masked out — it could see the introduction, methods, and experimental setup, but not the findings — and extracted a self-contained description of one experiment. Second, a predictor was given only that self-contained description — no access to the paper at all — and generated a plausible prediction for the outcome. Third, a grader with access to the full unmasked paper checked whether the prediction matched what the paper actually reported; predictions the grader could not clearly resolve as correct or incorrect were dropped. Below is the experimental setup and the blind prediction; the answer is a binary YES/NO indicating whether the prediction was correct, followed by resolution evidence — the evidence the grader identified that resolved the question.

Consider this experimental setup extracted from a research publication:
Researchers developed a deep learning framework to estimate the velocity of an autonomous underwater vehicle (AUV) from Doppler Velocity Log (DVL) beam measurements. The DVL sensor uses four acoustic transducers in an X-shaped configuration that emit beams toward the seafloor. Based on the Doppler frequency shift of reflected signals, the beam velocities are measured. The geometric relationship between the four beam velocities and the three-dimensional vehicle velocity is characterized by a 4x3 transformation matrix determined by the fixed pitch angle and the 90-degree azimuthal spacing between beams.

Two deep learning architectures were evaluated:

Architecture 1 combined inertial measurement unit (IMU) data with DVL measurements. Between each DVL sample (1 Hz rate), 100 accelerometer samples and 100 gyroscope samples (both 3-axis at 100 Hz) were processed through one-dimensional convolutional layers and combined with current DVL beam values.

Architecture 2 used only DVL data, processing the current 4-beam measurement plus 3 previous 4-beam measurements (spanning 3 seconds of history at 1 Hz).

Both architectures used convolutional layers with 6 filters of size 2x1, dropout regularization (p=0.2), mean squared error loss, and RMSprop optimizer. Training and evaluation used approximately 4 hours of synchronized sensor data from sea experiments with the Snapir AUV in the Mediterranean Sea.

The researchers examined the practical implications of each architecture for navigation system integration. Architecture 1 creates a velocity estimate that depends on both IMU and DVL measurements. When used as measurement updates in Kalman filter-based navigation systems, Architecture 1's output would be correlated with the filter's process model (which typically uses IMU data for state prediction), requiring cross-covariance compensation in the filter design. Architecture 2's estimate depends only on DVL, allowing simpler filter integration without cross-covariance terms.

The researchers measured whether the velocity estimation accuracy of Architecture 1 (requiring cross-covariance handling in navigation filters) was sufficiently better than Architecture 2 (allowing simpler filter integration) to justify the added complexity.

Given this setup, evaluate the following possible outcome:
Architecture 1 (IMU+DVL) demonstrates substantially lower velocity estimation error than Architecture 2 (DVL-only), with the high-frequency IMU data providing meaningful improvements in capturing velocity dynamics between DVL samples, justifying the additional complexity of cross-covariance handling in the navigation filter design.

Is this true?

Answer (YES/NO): NO